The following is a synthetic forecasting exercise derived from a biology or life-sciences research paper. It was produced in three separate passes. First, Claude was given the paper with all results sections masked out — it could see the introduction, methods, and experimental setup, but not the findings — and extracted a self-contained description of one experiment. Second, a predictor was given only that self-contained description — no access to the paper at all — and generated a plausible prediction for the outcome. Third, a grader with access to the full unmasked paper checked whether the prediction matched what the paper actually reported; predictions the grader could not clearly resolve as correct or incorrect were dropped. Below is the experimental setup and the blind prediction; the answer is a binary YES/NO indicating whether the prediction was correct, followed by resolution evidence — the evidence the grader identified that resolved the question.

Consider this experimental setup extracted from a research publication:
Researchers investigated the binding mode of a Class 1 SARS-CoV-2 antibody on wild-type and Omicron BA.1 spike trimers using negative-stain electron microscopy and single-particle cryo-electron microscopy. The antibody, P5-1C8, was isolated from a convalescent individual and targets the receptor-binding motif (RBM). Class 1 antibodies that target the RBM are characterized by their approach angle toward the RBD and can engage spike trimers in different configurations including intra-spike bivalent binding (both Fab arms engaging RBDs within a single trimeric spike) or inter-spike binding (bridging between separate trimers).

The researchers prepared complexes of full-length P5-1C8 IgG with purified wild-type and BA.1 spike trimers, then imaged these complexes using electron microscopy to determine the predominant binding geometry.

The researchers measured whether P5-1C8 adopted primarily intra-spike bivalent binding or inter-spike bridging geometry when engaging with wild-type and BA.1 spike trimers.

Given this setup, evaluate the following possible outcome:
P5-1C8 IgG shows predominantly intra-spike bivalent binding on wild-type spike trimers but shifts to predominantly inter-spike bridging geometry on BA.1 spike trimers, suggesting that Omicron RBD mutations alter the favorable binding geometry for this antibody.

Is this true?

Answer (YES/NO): NO